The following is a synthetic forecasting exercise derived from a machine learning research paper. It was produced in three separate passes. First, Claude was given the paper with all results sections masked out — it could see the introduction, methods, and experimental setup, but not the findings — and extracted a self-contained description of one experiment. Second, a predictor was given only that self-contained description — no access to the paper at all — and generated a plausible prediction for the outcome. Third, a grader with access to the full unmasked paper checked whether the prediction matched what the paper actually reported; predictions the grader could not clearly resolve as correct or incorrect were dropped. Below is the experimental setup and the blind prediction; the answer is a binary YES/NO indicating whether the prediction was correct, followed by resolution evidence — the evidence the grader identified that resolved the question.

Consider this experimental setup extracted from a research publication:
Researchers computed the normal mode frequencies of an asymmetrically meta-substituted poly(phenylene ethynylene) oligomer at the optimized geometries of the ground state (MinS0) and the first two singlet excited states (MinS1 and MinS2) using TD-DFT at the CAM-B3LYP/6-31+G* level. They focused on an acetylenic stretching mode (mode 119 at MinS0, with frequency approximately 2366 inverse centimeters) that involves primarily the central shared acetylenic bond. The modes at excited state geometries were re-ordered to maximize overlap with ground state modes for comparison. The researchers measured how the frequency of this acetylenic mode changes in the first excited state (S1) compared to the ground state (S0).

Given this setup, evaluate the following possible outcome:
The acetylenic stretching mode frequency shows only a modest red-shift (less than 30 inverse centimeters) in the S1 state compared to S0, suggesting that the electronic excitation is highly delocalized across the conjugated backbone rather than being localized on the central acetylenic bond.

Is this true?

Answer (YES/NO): NO